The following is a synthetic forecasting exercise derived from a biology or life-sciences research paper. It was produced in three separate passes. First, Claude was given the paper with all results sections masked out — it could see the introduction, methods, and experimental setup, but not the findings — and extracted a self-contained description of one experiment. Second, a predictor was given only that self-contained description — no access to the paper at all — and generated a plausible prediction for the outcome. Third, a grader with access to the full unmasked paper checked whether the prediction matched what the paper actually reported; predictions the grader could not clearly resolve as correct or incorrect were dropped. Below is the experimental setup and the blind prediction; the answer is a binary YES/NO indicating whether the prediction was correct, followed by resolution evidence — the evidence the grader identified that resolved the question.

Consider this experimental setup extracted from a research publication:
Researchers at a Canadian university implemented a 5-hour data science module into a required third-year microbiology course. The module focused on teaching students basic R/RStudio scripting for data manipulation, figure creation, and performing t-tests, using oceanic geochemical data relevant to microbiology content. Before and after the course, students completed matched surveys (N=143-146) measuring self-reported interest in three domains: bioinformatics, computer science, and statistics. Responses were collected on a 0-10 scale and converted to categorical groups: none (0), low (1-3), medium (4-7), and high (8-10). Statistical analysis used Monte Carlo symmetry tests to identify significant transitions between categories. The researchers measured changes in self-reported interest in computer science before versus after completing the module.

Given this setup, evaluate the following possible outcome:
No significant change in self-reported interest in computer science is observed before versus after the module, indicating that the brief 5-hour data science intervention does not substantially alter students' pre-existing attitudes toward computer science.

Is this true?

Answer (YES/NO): YES